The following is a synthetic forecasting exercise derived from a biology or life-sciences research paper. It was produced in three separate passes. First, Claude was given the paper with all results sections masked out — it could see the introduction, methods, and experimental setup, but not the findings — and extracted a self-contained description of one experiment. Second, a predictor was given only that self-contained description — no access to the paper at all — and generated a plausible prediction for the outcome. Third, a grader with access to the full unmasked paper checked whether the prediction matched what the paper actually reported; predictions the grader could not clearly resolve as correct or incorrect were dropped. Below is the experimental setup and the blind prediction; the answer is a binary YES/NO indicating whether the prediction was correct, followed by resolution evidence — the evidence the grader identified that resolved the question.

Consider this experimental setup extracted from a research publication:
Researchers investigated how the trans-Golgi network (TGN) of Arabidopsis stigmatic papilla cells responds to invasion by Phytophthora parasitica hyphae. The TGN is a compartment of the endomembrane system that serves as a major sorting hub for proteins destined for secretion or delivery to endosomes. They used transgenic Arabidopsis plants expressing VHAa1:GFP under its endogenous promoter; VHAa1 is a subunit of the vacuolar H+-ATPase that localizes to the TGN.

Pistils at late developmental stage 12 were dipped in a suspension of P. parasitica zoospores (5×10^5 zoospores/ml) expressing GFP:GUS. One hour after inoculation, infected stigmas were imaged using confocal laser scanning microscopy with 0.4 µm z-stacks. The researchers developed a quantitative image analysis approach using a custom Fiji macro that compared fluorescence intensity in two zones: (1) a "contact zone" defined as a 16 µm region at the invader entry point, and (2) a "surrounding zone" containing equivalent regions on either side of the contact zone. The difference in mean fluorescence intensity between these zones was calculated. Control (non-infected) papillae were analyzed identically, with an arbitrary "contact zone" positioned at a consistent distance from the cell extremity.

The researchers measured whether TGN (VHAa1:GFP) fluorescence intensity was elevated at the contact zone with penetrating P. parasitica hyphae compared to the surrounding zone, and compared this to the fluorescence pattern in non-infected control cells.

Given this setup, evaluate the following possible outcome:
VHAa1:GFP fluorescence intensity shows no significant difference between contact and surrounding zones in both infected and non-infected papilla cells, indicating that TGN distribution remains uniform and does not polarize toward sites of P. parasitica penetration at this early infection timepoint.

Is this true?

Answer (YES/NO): NO